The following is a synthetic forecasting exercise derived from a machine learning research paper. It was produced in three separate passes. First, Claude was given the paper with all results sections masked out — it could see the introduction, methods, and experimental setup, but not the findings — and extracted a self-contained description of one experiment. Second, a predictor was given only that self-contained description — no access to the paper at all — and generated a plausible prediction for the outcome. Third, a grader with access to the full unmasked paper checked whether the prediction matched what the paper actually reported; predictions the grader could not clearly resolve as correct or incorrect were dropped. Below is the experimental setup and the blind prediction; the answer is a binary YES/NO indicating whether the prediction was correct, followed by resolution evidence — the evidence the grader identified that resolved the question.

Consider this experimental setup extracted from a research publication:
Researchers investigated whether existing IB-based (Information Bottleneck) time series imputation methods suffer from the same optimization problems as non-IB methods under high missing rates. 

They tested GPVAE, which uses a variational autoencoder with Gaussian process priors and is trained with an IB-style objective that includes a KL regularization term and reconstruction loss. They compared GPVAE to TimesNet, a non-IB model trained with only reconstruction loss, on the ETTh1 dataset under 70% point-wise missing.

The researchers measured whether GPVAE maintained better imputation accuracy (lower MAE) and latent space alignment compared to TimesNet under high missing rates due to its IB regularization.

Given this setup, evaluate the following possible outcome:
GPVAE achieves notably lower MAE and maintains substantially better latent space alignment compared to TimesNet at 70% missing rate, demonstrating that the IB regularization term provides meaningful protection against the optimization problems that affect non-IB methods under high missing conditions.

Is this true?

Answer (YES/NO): NO